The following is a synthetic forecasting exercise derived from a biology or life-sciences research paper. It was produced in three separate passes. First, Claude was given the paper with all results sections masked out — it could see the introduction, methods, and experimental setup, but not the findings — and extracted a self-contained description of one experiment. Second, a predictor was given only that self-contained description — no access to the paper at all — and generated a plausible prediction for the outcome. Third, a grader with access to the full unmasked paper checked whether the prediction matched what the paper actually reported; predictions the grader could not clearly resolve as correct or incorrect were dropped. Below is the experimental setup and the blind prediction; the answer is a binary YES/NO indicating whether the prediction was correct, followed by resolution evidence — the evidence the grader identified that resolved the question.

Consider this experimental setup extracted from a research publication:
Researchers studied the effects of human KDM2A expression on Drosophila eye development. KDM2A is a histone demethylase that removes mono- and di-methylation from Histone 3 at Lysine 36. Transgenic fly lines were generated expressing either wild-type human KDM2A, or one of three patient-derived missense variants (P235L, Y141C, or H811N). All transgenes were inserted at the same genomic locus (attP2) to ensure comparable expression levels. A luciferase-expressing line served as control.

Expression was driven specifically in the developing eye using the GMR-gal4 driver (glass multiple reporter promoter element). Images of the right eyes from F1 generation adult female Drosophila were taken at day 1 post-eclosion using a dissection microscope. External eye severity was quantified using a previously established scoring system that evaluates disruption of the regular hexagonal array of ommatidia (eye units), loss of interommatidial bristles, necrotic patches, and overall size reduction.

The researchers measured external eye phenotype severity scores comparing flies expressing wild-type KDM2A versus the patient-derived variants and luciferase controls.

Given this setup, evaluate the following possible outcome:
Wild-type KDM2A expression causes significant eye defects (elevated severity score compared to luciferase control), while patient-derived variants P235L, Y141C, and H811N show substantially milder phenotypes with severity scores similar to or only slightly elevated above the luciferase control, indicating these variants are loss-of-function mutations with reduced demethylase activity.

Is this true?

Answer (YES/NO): NO